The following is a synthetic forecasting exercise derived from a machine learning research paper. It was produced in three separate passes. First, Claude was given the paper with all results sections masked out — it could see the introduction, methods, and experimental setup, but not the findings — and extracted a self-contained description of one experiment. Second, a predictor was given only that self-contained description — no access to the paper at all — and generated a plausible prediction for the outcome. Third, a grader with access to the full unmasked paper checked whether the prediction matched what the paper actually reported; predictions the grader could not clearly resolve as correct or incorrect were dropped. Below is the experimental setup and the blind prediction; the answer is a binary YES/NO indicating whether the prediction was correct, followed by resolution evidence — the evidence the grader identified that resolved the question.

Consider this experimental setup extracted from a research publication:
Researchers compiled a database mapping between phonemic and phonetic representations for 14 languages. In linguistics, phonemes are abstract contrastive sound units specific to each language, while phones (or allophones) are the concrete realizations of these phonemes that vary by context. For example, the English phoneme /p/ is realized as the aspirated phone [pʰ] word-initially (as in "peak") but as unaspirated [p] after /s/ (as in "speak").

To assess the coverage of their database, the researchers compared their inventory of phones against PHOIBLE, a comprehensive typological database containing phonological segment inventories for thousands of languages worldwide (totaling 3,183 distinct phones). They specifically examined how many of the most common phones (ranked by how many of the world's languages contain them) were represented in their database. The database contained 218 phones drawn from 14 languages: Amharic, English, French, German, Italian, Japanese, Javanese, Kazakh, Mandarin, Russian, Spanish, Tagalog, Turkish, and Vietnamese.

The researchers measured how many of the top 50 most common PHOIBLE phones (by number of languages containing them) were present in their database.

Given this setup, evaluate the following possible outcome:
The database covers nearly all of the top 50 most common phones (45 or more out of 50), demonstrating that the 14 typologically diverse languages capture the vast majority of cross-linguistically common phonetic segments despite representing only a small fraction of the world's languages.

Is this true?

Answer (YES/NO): NO